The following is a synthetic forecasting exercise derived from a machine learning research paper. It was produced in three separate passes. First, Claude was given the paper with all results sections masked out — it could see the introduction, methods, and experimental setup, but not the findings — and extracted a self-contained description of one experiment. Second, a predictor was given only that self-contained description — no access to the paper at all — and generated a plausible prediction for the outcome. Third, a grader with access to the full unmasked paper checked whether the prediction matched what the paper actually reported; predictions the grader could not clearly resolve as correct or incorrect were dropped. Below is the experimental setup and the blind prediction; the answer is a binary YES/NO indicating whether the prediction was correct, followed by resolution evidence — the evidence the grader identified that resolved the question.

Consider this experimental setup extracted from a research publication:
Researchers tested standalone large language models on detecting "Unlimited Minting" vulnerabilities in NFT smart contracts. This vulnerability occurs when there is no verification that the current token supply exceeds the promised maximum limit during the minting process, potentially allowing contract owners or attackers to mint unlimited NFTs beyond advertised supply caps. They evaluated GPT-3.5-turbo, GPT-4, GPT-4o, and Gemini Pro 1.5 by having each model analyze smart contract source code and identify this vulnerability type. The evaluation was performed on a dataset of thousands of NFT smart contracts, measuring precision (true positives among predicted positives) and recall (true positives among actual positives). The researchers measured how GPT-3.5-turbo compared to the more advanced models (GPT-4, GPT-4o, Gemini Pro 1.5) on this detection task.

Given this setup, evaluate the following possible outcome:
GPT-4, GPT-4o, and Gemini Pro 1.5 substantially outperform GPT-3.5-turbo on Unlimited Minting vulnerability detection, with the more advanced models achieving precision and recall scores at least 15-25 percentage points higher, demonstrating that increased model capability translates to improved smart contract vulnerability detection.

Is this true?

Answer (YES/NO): NO